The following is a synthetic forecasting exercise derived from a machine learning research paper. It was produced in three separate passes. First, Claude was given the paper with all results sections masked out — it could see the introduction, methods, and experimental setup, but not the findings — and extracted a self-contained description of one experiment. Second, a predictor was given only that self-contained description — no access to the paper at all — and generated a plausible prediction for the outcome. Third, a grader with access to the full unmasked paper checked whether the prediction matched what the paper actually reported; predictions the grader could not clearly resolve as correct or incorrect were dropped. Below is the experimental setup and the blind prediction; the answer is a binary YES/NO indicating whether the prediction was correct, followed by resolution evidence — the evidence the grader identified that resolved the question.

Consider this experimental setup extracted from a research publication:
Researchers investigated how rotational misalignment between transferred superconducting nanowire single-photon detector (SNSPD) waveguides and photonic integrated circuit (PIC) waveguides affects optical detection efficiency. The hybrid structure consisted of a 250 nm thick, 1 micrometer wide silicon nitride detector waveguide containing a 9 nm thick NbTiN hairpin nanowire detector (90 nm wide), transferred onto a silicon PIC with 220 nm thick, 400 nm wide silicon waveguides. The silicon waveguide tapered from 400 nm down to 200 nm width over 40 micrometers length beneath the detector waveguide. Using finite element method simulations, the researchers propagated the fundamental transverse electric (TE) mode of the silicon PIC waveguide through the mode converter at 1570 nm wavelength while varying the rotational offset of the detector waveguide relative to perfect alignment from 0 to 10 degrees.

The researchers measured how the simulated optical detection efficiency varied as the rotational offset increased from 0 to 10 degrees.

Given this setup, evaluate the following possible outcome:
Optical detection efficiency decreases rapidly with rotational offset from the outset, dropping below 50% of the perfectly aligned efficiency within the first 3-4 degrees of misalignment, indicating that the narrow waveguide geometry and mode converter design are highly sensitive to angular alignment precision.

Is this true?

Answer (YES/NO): NO